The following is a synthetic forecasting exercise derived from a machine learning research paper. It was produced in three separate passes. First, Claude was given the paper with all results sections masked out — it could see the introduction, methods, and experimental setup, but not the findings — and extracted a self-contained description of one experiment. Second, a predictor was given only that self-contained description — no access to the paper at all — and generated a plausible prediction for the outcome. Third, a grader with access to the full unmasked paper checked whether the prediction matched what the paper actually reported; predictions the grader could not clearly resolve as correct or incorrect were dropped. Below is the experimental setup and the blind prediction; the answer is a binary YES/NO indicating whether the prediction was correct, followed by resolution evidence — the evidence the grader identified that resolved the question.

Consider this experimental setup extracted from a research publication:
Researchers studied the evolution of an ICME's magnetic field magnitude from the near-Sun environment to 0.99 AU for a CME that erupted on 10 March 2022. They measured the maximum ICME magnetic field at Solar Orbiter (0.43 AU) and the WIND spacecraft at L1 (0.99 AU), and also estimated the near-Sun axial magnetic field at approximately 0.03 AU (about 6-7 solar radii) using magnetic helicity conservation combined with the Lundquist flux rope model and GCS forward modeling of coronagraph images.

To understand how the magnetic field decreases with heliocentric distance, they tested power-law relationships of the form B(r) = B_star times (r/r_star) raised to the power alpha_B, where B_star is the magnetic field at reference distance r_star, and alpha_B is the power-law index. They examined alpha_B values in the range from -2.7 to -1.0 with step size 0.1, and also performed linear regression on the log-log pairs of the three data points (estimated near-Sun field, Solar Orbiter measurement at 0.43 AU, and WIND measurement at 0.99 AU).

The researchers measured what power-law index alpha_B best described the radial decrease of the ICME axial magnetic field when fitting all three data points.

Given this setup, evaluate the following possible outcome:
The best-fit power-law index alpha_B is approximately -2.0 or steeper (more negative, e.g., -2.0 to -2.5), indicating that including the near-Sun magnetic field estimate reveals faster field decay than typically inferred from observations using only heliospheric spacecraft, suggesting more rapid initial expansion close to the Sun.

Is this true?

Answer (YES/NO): NO